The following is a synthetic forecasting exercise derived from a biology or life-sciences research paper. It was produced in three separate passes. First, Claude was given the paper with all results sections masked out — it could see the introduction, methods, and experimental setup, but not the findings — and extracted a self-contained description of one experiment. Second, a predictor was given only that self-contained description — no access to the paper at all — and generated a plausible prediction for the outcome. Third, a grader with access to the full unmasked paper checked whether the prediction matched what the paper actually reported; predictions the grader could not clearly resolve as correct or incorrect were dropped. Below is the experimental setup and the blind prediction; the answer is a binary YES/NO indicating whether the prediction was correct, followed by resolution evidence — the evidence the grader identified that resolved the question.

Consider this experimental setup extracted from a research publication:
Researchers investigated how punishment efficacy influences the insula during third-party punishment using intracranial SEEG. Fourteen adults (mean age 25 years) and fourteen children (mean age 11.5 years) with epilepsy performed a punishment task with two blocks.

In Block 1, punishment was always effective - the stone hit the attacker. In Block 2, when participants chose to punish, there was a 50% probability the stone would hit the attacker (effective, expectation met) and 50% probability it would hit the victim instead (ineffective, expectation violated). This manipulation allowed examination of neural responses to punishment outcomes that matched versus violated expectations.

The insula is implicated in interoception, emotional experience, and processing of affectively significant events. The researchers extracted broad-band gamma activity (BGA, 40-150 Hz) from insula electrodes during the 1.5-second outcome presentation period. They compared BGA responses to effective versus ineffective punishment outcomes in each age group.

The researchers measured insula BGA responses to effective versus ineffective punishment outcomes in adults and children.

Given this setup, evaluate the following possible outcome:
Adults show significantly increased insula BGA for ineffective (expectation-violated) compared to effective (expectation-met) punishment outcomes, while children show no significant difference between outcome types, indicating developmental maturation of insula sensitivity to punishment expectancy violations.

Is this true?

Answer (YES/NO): NO